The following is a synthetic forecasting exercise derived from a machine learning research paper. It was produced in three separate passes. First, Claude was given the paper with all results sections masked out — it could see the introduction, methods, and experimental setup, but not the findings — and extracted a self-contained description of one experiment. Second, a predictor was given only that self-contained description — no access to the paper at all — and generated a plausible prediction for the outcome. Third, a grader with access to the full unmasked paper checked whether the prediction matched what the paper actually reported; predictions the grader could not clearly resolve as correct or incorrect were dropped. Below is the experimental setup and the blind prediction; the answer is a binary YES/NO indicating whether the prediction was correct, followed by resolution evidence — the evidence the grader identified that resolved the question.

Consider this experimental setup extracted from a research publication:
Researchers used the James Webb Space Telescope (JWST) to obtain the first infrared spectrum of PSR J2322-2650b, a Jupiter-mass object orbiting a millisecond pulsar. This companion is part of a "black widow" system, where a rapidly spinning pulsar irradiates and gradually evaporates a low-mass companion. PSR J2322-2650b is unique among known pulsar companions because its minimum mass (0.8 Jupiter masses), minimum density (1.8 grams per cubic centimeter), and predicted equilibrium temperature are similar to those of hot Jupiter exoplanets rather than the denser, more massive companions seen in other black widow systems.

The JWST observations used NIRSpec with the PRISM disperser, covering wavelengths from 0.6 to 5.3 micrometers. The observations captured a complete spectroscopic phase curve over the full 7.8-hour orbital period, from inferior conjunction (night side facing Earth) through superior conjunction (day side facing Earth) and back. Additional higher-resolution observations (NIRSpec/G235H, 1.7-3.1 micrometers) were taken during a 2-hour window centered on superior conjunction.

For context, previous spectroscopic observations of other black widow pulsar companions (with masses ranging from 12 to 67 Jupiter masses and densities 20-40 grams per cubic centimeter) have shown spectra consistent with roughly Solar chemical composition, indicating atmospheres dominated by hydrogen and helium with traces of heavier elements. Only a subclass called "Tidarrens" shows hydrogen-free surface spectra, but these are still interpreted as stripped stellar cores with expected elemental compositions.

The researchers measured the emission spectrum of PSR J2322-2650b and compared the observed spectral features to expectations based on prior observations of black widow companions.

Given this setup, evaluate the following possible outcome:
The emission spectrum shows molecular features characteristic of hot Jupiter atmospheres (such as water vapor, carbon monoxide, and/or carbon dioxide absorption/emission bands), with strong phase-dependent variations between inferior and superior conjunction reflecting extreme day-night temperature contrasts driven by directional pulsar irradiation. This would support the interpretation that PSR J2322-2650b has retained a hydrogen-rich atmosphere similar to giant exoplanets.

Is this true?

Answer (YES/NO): NO